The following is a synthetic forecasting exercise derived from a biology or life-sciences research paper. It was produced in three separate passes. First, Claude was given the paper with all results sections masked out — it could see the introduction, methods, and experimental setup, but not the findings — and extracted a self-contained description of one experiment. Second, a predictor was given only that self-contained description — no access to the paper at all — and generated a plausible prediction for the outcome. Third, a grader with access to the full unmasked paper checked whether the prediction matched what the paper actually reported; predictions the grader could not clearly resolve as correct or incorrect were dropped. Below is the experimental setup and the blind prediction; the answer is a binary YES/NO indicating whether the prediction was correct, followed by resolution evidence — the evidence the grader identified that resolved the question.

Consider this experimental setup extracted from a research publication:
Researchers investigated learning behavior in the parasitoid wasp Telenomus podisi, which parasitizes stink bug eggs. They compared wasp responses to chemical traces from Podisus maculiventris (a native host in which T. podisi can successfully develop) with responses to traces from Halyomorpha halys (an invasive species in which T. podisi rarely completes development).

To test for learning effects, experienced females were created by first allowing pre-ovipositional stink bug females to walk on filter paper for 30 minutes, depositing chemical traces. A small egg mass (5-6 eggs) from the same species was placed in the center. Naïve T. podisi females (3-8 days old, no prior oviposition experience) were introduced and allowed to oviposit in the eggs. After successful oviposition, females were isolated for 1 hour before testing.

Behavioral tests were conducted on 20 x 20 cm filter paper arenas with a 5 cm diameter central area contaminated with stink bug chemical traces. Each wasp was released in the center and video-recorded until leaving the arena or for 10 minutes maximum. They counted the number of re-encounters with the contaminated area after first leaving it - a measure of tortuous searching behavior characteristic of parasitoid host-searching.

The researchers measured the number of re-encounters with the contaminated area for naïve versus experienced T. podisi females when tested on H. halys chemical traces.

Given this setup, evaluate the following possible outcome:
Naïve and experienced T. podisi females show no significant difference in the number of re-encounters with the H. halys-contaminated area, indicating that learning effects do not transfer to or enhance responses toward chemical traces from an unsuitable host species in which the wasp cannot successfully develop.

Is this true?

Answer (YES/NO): NO